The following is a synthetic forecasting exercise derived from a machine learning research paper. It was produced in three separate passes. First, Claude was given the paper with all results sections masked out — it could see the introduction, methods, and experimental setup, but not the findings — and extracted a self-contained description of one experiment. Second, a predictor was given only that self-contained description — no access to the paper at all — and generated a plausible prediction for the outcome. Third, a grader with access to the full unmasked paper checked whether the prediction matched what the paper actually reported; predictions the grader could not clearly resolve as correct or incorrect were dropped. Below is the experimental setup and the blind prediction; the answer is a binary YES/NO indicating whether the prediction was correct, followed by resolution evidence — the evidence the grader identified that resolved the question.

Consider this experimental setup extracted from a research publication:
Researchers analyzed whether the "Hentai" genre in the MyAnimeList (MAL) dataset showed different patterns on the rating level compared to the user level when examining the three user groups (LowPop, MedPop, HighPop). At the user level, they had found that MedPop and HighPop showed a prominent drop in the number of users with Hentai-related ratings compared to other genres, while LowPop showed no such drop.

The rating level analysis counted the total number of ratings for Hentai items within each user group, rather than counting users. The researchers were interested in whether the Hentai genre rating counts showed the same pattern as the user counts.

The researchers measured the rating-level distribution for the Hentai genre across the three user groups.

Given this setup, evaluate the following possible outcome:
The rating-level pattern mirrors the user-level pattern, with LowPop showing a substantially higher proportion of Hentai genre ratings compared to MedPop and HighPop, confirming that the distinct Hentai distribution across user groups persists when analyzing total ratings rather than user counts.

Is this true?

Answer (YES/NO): NO